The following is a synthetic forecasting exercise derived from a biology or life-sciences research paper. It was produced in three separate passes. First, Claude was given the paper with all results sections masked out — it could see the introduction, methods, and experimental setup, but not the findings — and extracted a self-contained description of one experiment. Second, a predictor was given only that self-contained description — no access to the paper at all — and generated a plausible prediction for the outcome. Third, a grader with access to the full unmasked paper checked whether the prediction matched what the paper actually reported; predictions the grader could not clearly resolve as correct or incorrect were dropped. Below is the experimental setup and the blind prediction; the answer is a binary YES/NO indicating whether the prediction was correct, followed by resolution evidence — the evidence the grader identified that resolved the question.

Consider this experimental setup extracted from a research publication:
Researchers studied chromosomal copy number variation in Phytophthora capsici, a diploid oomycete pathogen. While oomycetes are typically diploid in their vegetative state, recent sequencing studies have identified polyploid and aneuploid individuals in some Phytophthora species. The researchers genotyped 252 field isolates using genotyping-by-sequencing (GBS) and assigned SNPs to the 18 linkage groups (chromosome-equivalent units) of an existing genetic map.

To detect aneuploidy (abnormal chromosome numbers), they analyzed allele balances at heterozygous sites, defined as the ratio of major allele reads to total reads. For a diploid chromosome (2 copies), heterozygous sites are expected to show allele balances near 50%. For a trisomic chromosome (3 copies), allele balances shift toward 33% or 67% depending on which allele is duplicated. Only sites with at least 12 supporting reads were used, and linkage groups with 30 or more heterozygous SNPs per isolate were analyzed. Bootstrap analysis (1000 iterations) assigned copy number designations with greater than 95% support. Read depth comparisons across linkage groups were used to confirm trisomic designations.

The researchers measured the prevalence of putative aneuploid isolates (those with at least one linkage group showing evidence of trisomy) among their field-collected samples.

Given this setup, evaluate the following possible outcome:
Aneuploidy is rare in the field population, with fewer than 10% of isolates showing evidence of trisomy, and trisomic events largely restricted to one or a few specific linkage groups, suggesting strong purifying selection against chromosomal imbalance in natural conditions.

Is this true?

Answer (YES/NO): NO